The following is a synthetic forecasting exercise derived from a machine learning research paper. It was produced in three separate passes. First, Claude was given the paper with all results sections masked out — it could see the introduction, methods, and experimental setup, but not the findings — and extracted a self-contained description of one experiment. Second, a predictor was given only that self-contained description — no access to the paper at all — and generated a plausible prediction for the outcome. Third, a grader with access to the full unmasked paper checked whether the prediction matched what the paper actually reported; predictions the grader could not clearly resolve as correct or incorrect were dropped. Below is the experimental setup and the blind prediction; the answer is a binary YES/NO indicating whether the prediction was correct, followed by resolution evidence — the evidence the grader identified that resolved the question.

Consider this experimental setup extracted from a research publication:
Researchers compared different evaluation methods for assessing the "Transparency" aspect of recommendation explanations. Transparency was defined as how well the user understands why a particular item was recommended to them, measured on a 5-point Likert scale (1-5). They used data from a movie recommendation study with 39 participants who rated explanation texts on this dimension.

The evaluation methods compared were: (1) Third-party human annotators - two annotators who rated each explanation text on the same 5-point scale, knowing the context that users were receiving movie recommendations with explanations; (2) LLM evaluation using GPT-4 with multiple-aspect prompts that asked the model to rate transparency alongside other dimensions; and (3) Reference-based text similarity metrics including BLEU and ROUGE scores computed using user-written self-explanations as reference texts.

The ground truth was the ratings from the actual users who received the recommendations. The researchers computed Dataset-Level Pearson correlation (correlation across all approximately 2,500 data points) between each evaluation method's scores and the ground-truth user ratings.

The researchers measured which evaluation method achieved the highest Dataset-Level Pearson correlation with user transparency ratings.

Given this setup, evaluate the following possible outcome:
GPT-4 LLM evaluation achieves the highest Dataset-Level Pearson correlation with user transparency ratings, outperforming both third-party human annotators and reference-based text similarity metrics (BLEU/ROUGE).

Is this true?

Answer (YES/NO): NO